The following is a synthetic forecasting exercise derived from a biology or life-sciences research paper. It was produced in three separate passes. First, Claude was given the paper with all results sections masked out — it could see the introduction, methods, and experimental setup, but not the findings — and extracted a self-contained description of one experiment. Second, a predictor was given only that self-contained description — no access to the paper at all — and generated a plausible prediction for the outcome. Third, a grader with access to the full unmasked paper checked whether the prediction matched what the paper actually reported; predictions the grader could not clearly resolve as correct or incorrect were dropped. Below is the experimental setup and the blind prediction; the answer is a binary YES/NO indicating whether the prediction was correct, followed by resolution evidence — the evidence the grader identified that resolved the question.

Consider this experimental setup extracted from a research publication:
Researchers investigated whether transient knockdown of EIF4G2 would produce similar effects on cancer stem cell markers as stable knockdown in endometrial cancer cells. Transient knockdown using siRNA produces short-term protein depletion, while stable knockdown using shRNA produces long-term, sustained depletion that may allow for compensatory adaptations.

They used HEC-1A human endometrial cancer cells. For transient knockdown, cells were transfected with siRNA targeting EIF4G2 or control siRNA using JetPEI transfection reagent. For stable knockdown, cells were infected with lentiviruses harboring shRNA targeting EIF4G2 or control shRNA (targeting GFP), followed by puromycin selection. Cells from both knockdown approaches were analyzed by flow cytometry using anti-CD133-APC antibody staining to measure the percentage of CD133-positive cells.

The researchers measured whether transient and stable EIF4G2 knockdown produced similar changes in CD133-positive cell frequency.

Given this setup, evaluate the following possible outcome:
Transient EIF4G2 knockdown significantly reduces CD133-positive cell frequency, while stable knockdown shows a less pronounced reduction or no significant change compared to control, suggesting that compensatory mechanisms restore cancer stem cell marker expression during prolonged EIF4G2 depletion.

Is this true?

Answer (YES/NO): NO